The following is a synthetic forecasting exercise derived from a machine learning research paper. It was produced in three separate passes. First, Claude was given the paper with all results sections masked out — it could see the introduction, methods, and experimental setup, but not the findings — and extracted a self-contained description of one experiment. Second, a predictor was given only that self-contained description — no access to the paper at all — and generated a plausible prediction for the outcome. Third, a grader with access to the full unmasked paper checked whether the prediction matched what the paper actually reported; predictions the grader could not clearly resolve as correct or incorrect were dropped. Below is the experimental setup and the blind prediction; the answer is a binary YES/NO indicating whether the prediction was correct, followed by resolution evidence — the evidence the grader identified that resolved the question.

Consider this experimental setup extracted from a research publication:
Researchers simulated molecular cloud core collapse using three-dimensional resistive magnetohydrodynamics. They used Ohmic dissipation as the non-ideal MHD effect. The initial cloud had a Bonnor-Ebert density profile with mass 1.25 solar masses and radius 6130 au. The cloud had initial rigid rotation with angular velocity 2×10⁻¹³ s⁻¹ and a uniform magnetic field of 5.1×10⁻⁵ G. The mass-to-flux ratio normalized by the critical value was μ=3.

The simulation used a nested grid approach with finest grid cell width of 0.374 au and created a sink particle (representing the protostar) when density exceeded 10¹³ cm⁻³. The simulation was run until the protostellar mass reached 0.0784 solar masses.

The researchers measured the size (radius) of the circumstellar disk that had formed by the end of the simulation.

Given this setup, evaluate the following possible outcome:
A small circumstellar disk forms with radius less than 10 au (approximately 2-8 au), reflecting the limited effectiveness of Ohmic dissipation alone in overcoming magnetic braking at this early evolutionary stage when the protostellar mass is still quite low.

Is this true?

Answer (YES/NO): NO